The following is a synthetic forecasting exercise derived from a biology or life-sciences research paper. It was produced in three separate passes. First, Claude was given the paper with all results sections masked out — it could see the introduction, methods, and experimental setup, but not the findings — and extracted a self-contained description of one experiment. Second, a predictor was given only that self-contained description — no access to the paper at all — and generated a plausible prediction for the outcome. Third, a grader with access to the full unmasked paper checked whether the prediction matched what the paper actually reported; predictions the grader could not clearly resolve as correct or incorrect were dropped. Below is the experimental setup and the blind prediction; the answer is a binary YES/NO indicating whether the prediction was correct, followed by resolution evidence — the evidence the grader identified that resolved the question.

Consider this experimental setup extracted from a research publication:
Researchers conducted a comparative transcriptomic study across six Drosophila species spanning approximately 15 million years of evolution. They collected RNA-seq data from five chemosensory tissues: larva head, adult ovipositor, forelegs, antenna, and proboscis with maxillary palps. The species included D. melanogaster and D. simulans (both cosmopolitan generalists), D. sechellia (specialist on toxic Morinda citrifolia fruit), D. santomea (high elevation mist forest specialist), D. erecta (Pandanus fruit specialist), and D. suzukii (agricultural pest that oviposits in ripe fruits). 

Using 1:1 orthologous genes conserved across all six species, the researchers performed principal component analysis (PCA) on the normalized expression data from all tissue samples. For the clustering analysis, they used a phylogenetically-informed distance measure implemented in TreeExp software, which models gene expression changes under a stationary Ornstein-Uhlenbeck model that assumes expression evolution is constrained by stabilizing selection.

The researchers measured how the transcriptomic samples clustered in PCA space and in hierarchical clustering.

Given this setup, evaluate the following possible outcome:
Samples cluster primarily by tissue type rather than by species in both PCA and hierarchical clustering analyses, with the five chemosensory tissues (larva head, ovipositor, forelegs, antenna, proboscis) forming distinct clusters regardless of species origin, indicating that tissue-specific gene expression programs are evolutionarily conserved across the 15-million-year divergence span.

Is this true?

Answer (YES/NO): NO